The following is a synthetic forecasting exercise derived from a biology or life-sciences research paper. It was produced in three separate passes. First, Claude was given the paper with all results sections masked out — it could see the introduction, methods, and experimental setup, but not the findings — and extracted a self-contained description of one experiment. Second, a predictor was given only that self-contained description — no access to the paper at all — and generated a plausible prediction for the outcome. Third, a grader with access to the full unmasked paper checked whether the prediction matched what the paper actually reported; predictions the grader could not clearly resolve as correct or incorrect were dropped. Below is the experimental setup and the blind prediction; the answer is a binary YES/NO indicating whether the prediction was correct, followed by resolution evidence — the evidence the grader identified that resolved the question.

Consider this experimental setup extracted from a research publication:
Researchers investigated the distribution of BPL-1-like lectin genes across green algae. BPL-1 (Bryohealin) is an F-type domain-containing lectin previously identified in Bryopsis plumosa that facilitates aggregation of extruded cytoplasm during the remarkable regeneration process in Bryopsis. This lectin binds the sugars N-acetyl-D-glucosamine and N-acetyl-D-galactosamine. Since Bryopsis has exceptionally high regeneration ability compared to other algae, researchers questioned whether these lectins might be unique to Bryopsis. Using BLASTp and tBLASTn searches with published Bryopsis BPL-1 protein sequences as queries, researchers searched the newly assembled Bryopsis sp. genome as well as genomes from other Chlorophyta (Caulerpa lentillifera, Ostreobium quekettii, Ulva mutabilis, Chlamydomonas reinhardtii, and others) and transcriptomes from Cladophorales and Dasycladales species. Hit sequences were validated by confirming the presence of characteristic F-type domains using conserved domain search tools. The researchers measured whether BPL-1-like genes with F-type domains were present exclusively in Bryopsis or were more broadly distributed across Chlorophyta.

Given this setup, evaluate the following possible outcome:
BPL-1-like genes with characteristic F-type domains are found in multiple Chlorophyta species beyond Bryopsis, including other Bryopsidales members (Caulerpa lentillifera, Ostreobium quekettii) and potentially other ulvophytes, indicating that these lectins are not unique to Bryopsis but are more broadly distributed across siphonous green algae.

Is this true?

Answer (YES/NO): NO